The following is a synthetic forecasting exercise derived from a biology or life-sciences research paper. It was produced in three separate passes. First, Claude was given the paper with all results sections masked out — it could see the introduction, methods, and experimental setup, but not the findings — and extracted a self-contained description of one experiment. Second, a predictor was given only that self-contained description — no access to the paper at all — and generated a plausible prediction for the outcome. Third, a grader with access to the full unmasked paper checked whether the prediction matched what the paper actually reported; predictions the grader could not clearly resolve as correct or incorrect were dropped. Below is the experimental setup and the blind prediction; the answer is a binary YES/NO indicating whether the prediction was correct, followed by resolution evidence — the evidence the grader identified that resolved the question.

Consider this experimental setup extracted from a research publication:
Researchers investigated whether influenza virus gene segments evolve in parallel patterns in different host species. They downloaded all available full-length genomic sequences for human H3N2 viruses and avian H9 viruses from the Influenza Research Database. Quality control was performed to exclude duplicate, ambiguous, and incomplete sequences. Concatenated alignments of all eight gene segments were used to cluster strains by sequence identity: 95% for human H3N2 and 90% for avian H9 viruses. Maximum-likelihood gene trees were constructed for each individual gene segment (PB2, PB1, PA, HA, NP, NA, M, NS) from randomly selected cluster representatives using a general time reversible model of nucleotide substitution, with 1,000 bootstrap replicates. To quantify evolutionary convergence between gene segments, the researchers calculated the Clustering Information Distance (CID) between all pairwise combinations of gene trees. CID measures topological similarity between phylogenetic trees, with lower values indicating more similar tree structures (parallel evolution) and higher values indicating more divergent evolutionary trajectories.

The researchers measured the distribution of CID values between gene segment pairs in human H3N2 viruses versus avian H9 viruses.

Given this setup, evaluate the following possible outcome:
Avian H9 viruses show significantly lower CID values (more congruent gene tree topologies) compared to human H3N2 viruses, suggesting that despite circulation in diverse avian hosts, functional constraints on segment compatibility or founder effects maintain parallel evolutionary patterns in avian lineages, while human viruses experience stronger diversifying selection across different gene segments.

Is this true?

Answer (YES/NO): NO